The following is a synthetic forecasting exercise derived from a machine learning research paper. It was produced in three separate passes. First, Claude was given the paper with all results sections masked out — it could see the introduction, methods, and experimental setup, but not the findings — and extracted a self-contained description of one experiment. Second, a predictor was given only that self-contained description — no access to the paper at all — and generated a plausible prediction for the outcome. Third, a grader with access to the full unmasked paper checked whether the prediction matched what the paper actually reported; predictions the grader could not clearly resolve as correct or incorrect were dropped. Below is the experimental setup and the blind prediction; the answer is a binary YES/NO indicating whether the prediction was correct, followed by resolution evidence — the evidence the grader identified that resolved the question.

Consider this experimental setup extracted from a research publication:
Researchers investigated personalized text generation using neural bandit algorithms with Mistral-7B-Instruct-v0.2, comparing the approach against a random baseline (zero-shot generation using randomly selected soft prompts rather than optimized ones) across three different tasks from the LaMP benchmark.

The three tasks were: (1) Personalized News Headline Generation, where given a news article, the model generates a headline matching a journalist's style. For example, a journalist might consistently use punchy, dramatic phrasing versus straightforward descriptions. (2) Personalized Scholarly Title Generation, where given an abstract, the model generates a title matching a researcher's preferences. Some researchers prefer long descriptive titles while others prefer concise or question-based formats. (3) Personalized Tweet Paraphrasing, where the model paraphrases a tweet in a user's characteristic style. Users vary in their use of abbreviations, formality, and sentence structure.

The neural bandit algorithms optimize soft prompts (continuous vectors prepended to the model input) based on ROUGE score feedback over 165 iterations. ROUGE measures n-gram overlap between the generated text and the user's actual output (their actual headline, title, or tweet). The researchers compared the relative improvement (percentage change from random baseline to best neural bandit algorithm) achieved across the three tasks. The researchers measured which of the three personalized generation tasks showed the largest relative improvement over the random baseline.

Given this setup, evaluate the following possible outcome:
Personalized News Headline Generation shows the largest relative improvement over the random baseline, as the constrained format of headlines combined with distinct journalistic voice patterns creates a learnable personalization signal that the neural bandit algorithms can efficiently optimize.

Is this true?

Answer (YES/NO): YES